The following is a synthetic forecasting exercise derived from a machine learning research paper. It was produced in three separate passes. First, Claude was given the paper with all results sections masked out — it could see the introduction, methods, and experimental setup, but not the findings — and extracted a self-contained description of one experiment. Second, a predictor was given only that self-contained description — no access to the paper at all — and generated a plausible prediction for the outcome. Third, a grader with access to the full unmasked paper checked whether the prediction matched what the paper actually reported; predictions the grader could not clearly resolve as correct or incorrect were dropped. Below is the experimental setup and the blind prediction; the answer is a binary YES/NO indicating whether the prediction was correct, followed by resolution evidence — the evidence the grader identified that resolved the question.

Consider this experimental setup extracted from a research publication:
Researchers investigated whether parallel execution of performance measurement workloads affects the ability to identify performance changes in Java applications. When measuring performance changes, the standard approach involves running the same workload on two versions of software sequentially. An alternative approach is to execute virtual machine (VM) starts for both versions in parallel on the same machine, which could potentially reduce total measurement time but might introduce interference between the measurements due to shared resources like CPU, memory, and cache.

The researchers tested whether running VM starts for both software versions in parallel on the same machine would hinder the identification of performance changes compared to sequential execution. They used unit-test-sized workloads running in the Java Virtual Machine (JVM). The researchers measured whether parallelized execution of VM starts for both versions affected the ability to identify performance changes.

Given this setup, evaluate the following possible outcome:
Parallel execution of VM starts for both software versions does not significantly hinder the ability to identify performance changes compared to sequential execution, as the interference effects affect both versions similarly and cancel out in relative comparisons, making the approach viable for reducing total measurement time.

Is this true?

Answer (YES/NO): YES